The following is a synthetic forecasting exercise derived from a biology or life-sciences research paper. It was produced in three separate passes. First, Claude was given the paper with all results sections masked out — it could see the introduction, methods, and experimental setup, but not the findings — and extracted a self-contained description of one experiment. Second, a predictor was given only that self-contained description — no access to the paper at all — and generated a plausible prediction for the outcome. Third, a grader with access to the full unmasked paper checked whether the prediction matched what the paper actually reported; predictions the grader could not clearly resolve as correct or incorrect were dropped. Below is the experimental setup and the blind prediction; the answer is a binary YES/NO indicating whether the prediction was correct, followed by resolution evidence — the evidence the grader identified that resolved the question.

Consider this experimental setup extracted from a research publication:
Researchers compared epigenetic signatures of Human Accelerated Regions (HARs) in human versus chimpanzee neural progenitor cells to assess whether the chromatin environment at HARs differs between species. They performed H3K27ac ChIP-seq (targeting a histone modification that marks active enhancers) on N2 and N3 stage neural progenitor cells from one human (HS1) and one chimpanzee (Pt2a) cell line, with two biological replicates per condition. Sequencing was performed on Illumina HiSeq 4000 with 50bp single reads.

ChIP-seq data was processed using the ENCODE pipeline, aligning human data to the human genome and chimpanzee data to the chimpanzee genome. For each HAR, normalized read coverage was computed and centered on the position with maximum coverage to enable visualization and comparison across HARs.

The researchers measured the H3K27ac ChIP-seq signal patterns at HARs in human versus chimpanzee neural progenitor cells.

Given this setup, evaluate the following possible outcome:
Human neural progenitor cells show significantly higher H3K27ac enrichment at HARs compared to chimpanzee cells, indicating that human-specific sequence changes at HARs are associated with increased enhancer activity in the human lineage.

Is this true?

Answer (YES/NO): NO